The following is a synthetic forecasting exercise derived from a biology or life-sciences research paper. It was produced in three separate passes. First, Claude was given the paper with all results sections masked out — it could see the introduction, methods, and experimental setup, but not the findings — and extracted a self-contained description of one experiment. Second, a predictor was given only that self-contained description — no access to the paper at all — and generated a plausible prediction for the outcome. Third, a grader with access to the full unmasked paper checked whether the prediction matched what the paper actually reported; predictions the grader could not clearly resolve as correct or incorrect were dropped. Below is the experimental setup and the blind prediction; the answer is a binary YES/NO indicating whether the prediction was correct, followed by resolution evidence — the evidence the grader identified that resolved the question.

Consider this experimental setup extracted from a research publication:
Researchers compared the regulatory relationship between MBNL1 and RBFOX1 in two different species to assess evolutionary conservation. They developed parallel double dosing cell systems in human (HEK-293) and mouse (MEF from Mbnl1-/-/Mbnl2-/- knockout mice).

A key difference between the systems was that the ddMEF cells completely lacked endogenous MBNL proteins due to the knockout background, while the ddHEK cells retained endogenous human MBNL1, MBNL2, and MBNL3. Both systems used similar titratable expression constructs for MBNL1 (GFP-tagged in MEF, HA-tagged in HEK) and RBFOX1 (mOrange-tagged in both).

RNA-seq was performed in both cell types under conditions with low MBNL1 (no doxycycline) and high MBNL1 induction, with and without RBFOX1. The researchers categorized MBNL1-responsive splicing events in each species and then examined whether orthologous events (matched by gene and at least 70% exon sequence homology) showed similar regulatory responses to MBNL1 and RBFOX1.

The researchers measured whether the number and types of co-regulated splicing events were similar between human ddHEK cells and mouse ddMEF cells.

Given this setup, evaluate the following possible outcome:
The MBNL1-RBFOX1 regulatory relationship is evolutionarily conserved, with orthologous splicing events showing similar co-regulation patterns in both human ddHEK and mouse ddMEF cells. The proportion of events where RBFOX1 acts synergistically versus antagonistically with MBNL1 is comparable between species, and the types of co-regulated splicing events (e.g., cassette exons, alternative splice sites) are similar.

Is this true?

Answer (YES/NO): NO